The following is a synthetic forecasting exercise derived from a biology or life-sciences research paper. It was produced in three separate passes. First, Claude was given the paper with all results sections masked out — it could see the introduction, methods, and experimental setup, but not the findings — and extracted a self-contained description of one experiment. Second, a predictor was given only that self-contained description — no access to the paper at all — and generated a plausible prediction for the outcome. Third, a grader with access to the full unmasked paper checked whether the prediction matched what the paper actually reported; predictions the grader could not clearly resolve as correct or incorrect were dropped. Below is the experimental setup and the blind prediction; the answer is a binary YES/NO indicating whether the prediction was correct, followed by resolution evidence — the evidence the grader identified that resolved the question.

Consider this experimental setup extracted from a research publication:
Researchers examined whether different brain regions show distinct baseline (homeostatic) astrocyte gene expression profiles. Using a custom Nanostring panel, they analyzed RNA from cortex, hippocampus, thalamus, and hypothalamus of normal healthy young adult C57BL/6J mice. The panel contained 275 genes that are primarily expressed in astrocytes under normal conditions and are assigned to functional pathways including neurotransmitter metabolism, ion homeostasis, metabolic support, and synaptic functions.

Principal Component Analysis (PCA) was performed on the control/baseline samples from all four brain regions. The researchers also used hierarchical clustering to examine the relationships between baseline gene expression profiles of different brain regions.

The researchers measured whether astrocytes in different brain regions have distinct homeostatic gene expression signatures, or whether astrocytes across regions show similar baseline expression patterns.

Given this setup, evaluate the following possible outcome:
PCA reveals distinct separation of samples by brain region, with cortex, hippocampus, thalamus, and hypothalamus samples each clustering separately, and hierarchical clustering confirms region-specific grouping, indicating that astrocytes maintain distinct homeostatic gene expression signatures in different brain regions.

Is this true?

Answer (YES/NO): NO